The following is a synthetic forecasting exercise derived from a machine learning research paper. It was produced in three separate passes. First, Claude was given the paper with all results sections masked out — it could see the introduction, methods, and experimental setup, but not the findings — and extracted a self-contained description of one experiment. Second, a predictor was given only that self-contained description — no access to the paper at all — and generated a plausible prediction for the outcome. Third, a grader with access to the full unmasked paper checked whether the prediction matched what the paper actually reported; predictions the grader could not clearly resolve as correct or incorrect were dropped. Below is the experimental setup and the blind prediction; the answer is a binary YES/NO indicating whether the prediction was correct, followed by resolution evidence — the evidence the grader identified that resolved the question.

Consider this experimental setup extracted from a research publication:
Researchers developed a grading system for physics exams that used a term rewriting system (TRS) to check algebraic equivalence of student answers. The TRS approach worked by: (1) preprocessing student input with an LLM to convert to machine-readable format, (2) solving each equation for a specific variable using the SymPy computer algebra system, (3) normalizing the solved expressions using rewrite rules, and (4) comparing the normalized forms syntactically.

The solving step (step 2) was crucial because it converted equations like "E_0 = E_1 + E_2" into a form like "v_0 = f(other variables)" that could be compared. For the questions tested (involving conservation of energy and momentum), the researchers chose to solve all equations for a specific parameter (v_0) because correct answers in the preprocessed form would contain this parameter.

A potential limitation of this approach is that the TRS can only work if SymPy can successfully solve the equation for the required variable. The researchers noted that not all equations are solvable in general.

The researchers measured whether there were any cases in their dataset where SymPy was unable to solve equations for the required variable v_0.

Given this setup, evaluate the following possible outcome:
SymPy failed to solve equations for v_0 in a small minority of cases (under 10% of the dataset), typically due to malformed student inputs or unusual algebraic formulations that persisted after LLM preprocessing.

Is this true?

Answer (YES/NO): NO